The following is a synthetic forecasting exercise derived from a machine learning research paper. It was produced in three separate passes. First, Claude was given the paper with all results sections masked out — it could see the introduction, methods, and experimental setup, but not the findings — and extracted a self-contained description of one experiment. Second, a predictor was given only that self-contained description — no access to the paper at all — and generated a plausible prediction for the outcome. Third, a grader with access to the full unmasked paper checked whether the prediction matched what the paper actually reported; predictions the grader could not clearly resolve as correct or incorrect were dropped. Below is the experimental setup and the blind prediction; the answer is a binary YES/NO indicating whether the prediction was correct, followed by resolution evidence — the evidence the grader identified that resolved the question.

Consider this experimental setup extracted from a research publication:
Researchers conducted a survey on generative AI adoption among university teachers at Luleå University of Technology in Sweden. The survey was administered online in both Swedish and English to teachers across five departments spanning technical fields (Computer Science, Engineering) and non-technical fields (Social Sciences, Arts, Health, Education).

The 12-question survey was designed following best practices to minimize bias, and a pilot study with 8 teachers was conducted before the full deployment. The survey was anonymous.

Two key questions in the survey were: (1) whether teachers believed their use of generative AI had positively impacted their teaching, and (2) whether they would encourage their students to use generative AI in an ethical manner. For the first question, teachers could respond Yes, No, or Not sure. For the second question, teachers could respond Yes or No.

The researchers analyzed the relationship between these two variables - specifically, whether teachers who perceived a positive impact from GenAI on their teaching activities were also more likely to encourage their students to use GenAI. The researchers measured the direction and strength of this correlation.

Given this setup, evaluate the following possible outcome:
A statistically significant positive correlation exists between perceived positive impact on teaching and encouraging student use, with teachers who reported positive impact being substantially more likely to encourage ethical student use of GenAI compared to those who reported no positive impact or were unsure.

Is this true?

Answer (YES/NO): YES